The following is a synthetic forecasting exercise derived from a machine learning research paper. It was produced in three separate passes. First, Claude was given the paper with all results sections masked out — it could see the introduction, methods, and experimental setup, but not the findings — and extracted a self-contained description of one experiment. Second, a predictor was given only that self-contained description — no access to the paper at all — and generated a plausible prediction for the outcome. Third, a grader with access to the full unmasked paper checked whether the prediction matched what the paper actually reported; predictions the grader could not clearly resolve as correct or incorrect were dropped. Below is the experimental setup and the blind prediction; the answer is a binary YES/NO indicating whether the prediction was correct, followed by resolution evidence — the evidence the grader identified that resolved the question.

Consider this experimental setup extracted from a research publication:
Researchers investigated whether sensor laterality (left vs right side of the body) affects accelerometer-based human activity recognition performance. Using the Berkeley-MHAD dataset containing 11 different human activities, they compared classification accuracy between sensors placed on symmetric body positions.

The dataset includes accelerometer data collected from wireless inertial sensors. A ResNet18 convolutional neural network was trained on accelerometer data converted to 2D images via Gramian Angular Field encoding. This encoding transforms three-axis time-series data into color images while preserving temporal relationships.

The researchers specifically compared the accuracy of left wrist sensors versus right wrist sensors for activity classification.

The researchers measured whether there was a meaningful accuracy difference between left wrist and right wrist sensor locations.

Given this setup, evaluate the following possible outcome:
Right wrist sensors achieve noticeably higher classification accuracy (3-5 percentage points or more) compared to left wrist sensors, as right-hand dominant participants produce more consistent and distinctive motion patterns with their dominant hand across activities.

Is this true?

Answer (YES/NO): NO